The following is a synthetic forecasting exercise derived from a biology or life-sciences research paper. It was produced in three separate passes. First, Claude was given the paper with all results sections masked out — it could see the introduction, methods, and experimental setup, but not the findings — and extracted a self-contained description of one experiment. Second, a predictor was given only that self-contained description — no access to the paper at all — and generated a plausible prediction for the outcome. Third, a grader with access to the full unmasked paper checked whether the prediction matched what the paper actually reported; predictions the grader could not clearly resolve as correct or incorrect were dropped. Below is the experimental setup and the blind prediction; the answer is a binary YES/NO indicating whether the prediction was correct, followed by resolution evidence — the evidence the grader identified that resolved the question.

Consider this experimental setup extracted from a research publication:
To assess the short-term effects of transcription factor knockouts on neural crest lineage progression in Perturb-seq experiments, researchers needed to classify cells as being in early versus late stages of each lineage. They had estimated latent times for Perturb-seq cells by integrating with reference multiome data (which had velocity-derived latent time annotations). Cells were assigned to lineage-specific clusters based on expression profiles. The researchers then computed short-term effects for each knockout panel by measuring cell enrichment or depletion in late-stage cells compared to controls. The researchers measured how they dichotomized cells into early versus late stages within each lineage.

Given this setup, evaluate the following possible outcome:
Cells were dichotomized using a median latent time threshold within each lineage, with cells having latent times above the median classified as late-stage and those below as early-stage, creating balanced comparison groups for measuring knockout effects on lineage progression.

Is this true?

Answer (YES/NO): YES